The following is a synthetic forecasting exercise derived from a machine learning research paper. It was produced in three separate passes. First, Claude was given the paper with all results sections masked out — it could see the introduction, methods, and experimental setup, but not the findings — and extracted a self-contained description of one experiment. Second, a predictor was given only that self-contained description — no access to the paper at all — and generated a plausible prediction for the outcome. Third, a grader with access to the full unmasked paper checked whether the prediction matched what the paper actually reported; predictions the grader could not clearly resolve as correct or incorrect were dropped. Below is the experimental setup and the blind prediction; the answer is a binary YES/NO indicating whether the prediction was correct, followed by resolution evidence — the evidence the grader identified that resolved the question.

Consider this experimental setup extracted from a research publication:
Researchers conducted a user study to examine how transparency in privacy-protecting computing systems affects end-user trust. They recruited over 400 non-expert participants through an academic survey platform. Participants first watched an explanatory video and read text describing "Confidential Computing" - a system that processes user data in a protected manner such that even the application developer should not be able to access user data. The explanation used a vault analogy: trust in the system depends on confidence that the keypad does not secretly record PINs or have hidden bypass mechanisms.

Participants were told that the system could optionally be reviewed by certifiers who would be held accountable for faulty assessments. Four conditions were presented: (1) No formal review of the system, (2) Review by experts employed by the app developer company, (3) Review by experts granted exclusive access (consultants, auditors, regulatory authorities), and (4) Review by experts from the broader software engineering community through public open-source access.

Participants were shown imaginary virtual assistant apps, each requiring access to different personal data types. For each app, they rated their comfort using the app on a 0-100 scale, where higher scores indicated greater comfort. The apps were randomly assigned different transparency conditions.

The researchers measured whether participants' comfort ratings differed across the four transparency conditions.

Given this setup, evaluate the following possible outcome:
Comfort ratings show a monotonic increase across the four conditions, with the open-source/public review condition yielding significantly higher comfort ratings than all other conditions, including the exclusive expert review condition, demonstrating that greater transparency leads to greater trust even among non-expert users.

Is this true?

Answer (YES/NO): NO